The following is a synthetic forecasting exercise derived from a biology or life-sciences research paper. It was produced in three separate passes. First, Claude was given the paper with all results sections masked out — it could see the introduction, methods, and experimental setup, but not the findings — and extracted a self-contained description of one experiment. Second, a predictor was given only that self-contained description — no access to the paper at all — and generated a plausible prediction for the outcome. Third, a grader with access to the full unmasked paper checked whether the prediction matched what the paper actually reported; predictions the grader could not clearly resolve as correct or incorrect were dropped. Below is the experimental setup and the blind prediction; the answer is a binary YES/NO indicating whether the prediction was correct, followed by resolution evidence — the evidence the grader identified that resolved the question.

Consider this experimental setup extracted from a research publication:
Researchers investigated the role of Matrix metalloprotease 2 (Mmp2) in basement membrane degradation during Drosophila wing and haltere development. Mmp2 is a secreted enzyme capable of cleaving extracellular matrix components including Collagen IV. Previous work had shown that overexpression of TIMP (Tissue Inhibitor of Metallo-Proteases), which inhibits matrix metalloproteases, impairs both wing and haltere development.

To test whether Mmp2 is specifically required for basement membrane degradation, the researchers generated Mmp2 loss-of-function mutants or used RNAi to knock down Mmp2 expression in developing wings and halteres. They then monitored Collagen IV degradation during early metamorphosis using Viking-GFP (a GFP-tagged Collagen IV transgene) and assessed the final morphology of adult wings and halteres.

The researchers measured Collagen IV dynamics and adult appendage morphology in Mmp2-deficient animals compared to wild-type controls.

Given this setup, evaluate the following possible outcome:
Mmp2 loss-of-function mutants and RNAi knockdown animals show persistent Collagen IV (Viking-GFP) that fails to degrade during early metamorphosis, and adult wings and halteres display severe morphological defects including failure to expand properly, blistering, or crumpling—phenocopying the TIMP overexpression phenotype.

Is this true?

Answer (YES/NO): YES